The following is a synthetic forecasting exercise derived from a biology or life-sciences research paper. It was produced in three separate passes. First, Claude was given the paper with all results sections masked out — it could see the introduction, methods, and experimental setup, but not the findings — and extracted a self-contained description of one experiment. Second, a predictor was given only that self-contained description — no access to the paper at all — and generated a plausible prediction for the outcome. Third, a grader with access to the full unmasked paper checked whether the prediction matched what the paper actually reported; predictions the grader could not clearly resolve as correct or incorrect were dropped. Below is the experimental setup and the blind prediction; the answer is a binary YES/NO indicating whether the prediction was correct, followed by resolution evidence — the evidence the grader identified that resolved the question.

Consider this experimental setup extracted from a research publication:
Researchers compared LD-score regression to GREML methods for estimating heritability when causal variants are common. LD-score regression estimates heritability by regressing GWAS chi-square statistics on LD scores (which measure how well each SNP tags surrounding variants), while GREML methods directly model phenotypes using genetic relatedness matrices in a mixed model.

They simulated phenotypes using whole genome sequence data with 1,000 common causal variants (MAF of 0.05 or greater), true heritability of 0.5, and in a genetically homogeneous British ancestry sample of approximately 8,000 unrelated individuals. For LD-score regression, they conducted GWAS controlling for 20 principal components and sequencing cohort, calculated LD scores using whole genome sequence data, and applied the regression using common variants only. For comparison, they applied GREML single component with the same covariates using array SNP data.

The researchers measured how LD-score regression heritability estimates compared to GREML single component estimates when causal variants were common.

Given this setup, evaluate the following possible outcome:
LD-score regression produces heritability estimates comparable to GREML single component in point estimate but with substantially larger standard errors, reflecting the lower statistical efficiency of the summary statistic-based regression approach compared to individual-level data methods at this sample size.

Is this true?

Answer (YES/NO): NO